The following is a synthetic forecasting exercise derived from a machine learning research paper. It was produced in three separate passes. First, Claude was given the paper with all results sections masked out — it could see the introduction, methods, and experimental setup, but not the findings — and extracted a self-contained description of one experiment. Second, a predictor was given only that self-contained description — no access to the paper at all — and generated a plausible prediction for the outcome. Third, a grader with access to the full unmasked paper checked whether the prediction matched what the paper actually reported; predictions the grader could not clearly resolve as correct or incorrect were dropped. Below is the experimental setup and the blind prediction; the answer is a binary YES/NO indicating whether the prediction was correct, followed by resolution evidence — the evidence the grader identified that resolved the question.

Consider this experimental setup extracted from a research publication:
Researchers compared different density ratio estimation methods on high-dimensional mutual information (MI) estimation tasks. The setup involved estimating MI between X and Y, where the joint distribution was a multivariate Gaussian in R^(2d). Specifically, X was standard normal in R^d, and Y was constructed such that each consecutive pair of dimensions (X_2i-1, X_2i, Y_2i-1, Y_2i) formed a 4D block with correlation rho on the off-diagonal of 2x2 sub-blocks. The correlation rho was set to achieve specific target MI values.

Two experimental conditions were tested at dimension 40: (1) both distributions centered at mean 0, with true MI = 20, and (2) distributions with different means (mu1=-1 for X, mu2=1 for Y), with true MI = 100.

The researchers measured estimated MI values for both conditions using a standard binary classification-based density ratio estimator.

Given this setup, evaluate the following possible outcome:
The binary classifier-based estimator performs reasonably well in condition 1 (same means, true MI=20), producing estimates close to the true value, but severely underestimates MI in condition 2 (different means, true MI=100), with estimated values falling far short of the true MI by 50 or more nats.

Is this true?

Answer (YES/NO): NO